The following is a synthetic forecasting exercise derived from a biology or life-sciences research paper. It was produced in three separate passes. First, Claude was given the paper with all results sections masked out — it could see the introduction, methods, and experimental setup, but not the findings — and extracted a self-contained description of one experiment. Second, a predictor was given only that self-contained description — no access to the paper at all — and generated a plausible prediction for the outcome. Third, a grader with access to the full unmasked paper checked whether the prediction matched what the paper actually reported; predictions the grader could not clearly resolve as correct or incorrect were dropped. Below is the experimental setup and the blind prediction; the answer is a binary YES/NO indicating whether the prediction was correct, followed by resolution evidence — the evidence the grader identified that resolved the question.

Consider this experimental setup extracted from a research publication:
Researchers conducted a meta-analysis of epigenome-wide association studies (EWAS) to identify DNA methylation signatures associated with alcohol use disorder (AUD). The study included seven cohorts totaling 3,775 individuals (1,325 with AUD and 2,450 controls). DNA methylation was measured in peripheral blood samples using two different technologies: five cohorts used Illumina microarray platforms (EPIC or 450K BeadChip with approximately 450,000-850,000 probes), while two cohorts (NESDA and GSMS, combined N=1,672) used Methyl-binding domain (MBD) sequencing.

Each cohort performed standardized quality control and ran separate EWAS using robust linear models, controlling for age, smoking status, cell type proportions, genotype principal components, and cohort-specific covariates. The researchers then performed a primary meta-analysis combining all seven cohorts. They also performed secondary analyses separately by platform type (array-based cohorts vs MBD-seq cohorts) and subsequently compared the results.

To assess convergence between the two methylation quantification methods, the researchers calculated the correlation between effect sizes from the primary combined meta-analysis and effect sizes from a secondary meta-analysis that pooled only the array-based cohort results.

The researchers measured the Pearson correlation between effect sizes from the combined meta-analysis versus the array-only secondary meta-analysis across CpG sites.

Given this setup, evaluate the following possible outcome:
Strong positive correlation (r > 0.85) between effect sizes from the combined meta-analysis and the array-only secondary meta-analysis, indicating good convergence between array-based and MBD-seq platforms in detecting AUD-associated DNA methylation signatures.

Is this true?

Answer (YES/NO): YES